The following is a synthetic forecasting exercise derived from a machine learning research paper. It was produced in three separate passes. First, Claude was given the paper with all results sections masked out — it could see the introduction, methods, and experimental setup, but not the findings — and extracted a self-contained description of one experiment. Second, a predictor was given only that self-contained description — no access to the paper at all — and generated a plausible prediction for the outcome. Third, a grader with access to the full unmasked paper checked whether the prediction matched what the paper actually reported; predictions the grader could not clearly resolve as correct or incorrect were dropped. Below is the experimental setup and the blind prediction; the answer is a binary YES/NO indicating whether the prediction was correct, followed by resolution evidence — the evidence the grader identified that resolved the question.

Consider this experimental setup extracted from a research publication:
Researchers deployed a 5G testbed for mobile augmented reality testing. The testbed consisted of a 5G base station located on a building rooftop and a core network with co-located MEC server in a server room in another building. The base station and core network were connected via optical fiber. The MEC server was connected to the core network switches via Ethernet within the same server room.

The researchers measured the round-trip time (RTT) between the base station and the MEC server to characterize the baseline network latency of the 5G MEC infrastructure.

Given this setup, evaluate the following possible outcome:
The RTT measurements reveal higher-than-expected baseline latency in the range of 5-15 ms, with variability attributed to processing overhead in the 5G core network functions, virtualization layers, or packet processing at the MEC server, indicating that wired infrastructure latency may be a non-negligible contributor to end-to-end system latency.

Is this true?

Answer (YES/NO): NO